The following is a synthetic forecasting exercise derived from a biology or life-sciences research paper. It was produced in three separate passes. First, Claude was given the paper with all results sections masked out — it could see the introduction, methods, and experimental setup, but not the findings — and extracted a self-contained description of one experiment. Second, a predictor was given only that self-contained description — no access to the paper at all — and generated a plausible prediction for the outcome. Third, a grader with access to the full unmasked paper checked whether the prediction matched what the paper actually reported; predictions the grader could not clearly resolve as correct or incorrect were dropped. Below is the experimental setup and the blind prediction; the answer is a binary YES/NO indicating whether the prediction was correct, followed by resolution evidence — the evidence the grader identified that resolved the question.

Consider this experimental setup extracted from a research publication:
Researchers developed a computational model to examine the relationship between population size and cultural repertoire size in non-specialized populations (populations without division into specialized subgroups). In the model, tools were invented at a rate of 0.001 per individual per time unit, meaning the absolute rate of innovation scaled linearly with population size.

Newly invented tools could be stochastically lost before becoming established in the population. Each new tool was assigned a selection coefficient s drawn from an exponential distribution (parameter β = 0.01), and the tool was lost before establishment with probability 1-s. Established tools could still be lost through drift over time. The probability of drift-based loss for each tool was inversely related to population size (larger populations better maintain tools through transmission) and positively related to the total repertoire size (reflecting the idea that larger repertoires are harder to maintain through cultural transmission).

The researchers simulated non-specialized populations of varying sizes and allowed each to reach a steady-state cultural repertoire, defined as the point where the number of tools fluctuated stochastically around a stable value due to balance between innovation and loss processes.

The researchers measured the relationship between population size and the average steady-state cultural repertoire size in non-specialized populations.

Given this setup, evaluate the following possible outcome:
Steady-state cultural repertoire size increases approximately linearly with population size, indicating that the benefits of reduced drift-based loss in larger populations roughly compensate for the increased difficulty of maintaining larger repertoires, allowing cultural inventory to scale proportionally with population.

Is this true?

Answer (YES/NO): NO